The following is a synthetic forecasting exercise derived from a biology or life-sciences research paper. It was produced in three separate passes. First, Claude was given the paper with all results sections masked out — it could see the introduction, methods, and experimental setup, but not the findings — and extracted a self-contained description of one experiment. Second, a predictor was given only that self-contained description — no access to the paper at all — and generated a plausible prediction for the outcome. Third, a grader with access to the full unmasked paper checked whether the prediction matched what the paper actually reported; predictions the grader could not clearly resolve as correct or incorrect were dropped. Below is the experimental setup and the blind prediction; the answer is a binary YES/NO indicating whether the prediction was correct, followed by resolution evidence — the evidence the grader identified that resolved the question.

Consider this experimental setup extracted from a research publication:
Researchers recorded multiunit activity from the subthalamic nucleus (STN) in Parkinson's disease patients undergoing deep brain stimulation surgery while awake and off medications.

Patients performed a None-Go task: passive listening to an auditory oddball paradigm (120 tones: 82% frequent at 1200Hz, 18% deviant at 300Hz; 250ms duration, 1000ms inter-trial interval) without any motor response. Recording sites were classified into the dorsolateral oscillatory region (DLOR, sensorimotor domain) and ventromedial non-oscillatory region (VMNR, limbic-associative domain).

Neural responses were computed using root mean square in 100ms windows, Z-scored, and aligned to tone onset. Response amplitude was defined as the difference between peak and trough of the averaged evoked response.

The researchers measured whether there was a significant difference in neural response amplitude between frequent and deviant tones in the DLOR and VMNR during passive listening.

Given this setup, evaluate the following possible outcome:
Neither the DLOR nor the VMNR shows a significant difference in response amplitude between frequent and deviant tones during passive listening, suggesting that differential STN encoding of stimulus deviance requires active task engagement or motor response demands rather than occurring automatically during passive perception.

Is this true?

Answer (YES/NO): NO